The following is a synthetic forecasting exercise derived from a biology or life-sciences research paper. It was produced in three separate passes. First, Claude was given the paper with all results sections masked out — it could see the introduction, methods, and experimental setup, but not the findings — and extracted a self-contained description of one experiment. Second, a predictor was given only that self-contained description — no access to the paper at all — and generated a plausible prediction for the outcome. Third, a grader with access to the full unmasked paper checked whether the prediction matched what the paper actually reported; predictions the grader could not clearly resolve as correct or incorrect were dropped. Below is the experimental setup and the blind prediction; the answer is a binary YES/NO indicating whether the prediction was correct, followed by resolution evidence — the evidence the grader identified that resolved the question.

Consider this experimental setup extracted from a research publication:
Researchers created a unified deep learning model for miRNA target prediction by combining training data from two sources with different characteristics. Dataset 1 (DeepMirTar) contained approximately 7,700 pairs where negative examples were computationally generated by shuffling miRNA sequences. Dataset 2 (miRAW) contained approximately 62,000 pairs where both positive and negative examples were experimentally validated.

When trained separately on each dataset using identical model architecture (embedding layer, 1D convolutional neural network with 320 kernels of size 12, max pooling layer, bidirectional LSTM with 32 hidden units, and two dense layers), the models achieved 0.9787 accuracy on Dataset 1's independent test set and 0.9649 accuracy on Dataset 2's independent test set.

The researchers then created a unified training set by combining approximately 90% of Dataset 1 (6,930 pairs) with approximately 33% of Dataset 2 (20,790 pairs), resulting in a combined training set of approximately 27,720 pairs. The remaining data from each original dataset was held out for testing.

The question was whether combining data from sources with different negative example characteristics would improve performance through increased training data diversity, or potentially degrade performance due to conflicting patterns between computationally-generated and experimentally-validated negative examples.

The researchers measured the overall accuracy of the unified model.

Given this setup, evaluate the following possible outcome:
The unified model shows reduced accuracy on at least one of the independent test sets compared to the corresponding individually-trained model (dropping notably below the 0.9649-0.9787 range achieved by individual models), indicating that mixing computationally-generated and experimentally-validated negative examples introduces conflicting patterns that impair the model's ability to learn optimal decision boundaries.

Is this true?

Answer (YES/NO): YES